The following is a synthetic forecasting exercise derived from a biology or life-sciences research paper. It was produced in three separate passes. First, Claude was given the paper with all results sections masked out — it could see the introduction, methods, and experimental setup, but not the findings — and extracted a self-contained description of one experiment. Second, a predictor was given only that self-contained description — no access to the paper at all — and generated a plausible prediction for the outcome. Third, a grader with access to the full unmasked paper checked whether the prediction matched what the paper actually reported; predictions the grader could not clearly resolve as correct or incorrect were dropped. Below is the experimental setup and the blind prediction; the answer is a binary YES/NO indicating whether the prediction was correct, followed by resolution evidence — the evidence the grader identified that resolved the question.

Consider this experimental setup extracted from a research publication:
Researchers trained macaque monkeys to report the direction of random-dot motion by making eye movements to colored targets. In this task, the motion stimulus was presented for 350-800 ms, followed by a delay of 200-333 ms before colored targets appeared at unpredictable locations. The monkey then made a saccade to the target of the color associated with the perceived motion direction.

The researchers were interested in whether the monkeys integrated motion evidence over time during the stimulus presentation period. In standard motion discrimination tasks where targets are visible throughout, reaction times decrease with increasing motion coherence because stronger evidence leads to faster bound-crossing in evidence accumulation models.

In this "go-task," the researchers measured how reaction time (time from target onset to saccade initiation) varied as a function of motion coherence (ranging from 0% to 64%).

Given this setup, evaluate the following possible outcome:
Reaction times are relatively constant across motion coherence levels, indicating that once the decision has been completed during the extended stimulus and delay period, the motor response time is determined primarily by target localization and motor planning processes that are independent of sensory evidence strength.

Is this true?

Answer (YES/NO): NO